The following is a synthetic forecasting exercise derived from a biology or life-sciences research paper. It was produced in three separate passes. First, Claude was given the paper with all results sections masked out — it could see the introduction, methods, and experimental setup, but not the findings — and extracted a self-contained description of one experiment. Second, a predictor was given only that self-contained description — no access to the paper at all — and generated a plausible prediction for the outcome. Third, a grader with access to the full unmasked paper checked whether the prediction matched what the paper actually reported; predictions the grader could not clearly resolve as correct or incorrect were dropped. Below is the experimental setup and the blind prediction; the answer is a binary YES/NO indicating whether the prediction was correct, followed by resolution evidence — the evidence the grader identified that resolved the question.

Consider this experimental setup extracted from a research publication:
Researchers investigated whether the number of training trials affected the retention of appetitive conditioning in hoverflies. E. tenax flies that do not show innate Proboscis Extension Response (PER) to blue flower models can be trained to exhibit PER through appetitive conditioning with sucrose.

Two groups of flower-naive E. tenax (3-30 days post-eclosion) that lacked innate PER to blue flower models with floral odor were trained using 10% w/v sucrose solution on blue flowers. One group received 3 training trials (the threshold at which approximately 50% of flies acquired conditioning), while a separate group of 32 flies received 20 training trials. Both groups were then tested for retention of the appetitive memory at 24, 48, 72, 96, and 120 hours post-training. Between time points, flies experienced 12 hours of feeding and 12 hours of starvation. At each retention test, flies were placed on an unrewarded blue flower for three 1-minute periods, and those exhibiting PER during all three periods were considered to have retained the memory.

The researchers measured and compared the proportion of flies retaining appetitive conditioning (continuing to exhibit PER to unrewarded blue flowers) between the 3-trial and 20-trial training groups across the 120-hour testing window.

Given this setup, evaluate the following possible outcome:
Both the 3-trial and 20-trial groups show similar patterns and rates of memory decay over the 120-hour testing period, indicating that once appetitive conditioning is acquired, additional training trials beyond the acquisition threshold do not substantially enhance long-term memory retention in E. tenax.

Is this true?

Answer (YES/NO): YES